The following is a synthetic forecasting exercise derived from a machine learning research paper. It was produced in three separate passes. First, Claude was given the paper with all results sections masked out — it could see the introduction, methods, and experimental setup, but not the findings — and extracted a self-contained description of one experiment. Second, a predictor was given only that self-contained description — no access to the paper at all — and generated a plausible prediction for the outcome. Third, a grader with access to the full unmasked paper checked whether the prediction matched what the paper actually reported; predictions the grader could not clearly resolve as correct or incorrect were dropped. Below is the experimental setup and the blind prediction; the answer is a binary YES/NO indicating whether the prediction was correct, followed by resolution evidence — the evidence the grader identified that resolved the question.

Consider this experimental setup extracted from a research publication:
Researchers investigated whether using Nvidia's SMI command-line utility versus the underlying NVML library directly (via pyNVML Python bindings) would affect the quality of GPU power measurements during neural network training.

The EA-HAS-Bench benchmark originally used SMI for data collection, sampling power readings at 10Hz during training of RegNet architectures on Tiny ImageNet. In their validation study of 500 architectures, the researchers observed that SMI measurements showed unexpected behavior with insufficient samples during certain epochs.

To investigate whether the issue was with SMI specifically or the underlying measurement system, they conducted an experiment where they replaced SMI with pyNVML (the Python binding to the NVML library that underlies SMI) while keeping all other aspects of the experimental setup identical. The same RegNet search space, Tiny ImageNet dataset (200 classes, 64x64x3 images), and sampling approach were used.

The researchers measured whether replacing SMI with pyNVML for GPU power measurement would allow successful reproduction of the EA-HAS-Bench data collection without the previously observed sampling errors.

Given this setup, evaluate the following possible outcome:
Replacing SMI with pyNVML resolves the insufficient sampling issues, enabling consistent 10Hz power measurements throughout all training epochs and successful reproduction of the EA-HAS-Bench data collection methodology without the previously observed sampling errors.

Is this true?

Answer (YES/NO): YES